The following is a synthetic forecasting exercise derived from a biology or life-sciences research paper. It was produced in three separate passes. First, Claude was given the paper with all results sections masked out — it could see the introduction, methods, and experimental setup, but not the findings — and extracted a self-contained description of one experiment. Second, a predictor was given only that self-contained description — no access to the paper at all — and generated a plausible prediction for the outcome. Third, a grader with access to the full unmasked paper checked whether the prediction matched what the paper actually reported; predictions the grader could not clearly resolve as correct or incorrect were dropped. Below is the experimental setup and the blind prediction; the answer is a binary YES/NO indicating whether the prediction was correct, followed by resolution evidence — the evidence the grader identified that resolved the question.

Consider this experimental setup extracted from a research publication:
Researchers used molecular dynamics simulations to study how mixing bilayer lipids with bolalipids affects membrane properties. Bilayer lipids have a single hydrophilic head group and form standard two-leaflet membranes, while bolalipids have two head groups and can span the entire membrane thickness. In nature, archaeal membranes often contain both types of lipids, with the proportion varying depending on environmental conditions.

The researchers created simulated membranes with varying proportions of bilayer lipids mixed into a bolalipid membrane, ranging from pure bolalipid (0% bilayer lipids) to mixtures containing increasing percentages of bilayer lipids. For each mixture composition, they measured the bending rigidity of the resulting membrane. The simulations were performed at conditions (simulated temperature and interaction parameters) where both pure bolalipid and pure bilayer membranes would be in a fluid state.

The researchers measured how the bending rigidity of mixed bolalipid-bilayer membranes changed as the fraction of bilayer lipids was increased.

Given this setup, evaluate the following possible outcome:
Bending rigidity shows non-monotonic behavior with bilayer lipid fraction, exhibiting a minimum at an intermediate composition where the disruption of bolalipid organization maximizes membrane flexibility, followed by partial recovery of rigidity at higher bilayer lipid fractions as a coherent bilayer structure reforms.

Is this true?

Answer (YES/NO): NO